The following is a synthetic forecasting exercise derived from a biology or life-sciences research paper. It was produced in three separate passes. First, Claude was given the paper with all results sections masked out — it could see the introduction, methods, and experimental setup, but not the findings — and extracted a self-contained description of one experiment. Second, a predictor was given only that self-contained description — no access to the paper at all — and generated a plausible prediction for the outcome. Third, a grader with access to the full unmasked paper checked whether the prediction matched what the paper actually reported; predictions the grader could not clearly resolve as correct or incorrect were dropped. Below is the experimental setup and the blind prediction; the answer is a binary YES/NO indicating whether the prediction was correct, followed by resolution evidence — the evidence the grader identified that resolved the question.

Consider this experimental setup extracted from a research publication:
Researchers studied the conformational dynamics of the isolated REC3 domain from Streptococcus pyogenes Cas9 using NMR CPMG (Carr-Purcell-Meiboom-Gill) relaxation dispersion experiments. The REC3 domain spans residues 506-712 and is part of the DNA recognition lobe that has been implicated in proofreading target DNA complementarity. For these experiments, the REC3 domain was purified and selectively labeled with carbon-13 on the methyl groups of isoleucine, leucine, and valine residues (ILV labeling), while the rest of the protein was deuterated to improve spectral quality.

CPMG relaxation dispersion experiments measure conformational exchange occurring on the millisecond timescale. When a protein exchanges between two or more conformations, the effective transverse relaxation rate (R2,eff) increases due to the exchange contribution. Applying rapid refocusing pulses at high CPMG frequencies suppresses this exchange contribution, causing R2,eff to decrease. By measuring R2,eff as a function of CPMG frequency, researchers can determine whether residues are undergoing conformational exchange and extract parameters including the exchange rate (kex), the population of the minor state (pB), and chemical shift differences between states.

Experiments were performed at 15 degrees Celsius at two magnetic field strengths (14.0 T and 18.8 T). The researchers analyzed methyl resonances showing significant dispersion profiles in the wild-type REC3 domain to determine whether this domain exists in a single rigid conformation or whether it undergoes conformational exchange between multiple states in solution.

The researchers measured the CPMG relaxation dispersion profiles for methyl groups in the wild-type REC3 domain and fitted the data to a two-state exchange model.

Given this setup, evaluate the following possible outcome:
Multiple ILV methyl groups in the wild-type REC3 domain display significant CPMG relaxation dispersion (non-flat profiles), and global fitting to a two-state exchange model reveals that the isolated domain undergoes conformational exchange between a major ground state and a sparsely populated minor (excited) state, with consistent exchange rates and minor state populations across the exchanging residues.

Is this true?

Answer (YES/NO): YES